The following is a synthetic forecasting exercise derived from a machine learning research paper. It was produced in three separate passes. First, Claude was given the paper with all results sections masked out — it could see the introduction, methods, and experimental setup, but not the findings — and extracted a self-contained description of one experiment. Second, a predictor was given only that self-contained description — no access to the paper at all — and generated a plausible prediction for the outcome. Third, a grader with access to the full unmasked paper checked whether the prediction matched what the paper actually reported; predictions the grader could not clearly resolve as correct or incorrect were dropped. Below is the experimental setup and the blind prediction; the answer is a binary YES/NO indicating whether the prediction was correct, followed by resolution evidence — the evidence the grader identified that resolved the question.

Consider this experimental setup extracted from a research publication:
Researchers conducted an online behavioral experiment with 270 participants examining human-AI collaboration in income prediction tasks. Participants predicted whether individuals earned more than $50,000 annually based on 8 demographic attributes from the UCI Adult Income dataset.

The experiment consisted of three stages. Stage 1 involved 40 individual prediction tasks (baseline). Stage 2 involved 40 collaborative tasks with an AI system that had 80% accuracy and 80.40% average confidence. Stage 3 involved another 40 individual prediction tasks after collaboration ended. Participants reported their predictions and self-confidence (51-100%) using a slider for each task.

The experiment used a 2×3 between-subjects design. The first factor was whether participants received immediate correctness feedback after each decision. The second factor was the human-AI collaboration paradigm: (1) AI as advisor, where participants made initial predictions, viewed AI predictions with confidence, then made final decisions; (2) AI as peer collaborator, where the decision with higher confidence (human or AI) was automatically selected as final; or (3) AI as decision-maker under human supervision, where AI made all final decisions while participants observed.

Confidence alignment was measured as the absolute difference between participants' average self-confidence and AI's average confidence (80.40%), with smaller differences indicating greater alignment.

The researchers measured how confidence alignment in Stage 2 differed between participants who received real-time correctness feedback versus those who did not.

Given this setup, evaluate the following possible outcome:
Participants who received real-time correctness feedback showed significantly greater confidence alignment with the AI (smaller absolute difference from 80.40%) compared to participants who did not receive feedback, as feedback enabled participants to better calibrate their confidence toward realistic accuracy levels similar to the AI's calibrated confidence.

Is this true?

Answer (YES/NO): NO